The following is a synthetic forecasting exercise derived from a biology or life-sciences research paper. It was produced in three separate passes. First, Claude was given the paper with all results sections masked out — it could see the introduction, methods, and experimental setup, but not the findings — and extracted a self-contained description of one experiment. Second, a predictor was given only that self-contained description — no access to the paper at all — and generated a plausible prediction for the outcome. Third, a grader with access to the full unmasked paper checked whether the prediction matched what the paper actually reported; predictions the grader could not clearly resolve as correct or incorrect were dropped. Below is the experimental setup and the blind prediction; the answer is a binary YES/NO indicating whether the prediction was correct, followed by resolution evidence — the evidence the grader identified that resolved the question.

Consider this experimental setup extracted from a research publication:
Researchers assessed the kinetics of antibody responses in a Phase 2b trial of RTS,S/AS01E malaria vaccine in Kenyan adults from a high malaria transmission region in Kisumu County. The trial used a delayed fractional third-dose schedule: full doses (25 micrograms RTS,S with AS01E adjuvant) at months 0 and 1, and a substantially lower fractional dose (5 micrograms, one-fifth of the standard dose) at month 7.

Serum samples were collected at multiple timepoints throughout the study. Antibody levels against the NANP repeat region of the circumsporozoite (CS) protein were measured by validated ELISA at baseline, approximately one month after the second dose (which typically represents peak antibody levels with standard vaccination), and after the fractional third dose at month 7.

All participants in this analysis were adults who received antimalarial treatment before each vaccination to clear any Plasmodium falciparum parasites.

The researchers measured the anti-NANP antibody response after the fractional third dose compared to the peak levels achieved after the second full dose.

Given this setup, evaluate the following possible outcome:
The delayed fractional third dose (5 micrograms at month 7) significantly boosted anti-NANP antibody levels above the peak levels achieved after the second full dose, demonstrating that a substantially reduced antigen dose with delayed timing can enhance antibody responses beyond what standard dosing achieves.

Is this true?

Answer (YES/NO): NO